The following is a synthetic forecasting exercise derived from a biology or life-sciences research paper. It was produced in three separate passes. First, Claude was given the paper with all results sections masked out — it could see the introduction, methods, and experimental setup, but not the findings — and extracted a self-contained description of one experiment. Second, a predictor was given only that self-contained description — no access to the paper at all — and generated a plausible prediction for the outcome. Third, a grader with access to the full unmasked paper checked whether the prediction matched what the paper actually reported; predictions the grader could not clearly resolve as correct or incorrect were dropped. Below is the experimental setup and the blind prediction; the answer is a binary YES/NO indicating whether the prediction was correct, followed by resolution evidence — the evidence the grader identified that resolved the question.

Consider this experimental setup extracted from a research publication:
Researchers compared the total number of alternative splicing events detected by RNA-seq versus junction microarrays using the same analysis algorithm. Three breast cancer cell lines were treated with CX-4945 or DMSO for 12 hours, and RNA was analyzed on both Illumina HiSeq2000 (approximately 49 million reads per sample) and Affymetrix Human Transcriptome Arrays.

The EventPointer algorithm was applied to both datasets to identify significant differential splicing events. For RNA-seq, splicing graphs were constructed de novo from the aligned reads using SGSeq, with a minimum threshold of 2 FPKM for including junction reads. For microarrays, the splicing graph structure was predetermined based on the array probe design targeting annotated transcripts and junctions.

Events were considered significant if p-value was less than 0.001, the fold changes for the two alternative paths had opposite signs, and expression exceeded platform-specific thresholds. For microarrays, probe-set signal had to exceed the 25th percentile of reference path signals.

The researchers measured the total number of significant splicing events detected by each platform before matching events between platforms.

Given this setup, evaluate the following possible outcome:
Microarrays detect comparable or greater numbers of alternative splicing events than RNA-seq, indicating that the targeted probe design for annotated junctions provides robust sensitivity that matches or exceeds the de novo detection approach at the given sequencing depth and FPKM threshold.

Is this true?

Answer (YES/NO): NO